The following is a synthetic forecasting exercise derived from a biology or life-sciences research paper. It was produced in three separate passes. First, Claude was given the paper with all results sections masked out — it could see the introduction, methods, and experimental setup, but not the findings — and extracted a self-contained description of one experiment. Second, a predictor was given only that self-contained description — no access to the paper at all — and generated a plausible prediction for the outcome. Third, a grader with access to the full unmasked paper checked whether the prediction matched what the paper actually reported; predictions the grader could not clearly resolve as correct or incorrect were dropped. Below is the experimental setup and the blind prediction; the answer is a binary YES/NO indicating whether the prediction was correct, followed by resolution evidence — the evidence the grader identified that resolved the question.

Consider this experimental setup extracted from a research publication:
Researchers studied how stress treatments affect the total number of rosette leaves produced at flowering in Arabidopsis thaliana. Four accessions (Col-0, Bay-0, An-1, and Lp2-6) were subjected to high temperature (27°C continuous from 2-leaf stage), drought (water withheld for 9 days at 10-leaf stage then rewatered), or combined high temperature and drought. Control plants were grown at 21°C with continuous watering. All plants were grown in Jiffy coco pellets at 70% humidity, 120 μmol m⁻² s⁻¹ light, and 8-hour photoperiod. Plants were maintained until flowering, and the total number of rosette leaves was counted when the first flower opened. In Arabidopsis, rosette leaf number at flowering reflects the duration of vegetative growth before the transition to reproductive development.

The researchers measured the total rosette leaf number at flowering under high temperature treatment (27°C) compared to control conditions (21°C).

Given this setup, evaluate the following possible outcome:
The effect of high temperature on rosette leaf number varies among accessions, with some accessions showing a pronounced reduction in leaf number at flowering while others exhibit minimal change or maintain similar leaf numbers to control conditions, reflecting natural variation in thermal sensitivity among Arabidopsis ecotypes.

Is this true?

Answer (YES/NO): YES